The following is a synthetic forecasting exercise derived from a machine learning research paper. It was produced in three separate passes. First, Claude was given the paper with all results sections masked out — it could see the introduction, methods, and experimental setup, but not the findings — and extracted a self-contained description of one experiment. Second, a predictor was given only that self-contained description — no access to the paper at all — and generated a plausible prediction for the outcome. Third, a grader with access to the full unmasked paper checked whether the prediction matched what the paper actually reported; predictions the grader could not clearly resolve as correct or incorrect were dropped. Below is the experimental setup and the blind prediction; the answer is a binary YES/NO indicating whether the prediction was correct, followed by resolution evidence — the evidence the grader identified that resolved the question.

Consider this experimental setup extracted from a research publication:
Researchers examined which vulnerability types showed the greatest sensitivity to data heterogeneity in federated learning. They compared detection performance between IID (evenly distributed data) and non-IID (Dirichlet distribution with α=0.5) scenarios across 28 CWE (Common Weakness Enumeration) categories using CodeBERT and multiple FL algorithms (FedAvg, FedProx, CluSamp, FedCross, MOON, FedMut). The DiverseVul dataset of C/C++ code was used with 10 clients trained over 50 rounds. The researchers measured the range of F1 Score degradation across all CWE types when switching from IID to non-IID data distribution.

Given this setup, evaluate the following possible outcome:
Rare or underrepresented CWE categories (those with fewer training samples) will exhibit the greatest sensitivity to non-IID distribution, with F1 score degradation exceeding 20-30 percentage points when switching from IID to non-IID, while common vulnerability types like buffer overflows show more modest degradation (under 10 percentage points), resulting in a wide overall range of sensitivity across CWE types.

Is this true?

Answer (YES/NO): NO